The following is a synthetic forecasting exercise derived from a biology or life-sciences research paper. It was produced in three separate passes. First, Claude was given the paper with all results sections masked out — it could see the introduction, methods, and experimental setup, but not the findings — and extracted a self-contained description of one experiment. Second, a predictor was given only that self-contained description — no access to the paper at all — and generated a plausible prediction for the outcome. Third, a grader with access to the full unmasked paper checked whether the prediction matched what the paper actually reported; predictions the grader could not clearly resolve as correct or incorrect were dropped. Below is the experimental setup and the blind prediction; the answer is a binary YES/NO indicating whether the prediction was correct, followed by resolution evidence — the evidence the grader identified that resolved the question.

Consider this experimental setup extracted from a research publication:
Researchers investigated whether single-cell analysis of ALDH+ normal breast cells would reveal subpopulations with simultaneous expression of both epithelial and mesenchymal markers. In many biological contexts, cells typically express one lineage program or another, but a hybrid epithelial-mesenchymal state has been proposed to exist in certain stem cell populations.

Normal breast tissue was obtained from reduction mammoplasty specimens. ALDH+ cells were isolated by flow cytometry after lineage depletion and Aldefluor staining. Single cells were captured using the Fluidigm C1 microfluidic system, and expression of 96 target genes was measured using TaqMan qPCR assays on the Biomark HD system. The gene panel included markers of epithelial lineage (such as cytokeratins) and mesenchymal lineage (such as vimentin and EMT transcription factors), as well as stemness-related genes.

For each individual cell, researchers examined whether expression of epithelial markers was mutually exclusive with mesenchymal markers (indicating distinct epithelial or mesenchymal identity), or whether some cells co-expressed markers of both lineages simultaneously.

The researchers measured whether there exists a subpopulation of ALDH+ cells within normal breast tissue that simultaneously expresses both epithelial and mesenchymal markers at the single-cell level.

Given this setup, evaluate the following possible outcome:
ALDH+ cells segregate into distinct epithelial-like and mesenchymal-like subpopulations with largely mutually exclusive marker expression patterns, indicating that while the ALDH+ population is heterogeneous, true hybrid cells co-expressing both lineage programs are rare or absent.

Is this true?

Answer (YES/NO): NO